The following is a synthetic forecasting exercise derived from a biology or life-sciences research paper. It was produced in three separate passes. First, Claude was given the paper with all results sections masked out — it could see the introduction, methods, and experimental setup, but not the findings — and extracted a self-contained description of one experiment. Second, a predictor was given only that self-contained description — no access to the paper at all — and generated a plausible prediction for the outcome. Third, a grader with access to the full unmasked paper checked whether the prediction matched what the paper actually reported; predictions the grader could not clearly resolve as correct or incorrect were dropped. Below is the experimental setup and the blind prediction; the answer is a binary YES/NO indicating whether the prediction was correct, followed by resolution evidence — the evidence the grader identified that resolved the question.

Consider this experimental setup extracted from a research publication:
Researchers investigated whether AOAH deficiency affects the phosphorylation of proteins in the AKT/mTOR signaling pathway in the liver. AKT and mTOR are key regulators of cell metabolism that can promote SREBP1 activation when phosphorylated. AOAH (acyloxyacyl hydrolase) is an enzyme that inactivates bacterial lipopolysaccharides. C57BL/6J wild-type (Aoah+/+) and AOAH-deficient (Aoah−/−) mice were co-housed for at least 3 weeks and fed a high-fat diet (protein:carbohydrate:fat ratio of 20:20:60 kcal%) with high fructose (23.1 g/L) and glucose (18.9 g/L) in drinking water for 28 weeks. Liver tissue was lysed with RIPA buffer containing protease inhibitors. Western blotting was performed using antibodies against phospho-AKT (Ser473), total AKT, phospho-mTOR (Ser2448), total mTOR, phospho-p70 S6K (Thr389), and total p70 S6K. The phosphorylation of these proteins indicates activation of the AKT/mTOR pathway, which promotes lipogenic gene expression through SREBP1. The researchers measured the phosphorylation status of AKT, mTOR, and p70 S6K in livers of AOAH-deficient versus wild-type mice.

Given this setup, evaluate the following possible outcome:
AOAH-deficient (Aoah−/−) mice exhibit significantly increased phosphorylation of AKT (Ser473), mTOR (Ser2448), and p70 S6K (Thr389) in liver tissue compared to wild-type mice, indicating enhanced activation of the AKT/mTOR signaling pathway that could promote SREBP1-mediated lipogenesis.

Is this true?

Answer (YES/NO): YES